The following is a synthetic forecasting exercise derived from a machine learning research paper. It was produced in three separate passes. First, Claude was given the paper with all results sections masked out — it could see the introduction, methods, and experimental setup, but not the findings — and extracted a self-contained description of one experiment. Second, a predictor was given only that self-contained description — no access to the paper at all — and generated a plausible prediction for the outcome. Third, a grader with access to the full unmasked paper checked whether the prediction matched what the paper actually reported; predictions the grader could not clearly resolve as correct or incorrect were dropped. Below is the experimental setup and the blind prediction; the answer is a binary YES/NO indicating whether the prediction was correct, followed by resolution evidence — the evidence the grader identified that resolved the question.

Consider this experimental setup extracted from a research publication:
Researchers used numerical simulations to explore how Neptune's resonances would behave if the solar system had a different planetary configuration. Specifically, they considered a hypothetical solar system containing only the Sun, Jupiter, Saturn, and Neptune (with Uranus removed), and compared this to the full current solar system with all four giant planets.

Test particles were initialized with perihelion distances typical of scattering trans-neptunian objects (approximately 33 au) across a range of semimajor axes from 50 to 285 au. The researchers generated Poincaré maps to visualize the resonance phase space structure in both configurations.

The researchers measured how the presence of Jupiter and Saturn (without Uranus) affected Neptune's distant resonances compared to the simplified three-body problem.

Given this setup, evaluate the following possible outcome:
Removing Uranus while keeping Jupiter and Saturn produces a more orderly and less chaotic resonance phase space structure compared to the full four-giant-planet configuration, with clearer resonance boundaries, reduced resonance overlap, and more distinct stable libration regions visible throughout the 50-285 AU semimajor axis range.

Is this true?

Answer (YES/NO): YES